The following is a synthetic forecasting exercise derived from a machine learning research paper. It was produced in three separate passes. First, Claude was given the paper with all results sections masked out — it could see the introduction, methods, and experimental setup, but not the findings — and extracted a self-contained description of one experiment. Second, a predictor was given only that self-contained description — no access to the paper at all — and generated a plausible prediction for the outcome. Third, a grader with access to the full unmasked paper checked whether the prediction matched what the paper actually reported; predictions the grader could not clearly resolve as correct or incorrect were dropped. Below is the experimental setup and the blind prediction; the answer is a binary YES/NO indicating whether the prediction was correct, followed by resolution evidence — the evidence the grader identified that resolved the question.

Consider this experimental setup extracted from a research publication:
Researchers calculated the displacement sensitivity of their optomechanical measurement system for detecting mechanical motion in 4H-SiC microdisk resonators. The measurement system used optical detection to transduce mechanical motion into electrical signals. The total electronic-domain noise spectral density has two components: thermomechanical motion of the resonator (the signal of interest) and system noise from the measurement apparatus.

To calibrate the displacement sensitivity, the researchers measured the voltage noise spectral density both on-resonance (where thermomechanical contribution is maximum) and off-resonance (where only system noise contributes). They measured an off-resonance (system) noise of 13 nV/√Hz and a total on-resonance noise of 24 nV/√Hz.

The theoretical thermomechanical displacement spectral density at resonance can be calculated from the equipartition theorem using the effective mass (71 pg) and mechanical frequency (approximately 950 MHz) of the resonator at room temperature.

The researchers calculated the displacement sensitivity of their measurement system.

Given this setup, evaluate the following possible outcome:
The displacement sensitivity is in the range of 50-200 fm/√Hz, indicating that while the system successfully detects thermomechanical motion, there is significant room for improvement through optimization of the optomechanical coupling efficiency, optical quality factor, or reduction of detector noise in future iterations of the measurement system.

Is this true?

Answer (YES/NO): NO